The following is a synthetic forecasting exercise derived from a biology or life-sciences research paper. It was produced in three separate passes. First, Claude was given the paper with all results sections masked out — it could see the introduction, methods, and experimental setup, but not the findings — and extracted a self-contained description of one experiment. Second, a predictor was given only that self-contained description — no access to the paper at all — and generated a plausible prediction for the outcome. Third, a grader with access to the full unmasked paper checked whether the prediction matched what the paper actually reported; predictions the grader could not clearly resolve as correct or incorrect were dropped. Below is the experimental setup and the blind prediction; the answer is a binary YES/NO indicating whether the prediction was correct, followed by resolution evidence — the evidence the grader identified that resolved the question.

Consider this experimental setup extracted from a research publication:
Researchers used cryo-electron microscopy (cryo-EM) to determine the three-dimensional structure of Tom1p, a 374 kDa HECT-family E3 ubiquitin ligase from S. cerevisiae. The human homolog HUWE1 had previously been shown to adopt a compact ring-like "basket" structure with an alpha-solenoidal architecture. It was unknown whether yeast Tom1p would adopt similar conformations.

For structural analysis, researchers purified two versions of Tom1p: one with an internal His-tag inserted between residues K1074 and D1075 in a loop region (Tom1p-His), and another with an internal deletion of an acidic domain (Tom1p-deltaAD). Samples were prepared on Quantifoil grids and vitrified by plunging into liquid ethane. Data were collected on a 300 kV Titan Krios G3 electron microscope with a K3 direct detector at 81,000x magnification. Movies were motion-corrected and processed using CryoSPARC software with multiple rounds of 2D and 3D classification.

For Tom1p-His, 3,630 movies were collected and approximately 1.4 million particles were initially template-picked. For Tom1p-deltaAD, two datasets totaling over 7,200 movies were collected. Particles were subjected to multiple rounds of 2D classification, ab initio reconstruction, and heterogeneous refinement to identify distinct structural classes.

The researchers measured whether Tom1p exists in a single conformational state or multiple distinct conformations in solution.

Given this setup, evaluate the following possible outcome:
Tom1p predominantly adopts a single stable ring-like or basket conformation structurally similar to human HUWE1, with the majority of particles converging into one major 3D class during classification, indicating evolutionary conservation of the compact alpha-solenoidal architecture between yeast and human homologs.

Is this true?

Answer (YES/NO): NO